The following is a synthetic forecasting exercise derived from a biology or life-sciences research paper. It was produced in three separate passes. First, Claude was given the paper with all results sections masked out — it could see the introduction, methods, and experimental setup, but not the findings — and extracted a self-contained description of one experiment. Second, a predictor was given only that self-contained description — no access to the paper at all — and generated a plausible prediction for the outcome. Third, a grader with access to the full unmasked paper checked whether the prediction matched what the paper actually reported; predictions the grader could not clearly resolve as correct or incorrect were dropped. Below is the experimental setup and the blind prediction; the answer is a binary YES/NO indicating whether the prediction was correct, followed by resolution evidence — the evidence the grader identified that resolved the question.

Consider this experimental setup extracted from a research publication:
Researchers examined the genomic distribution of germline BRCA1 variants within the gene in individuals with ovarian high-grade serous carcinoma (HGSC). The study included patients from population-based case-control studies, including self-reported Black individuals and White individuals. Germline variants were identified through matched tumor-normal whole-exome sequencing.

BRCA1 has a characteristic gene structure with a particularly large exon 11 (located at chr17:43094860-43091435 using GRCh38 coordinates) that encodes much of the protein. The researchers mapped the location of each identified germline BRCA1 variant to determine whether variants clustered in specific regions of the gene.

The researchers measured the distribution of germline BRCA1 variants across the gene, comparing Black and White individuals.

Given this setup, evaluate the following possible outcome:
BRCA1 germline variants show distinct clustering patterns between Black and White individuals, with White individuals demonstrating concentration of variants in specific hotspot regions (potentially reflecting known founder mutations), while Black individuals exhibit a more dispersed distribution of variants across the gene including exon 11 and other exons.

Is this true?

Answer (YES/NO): YES